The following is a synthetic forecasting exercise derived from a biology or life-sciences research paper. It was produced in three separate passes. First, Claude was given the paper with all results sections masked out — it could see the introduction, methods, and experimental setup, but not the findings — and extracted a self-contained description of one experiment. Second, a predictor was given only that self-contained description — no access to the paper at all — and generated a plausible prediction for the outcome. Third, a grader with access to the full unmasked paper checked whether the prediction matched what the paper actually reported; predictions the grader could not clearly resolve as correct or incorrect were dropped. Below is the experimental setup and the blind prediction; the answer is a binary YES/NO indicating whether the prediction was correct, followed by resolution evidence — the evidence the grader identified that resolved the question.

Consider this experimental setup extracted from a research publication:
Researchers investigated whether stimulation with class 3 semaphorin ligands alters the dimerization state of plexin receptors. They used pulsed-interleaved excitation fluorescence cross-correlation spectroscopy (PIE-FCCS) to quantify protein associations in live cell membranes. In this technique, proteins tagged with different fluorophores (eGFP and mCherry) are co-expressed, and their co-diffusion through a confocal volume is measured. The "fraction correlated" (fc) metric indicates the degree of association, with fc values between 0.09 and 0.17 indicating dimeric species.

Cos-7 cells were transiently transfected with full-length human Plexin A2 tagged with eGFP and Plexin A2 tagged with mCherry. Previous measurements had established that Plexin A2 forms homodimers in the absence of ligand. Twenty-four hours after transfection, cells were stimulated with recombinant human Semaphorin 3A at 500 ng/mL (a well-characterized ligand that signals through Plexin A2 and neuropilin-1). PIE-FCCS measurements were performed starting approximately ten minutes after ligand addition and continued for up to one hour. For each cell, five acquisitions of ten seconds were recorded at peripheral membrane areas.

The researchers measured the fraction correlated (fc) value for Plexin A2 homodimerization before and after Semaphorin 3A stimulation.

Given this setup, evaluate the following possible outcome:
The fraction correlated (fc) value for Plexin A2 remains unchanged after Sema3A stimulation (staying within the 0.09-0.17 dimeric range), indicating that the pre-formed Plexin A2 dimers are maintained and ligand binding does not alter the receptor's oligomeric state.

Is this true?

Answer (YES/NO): YES